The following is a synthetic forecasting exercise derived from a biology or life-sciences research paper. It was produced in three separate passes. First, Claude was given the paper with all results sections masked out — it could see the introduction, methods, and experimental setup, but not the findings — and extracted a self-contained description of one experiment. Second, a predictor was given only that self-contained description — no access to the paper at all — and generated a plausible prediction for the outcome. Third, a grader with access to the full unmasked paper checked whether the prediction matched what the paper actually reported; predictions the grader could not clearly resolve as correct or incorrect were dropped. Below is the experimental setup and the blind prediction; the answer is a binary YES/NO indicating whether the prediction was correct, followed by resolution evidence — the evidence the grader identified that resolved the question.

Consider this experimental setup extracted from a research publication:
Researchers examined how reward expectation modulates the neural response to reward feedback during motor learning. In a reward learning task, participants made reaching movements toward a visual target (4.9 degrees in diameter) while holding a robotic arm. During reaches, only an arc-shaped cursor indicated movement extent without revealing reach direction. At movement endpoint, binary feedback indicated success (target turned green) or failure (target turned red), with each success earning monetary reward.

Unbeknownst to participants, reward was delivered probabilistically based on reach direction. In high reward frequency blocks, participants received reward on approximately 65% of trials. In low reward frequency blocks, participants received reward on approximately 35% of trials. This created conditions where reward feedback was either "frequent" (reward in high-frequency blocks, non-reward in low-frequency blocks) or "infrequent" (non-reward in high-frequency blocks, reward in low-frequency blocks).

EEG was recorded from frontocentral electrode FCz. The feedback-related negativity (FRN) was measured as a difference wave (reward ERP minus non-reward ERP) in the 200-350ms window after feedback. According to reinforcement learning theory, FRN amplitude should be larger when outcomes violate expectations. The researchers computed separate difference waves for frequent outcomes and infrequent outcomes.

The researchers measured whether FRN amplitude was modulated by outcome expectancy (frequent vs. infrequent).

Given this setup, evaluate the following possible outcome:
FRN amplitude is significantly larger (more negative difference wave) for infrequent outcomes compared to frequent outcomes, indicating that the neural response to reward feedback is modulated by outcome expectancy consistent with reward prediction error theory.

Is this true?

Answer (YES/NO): NO